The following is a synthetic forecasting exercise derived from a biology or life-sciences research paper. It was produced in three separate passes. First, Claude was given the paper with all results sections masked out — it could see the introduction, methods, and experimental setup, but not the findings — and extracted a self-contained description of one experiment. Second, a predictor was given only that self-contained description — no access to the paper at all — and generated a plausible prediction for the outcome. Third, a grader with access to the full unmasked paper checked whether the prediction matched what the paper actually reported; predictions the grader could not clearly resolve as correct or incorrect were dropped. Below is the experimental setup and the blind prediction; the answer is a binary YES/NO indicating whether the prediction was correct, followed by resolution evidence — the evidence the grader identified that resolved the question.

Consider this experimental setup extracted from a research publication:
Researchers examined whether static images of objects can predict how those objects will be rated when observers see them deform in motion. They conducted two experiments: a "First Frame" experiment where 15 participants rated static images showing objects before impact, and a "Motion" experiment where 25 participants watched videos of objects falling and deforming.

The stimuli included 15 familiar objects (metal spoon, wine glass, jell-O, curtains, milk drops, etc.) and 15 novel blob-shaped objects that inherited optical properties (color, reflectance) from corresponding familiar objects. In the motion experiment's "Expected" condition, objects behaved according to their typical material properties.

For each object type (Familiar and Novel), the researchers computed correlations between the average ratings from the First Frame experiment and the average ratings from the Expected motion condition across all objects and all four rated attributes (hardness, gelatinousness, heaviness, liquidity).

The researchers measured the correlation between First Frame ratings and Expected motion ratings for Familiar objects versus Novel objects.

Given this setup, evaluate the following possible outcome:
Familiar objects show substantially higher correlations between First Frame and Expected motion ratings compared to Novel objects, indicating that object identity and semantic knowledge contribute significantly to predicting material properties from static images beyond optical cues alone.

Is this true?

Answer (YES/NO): YES